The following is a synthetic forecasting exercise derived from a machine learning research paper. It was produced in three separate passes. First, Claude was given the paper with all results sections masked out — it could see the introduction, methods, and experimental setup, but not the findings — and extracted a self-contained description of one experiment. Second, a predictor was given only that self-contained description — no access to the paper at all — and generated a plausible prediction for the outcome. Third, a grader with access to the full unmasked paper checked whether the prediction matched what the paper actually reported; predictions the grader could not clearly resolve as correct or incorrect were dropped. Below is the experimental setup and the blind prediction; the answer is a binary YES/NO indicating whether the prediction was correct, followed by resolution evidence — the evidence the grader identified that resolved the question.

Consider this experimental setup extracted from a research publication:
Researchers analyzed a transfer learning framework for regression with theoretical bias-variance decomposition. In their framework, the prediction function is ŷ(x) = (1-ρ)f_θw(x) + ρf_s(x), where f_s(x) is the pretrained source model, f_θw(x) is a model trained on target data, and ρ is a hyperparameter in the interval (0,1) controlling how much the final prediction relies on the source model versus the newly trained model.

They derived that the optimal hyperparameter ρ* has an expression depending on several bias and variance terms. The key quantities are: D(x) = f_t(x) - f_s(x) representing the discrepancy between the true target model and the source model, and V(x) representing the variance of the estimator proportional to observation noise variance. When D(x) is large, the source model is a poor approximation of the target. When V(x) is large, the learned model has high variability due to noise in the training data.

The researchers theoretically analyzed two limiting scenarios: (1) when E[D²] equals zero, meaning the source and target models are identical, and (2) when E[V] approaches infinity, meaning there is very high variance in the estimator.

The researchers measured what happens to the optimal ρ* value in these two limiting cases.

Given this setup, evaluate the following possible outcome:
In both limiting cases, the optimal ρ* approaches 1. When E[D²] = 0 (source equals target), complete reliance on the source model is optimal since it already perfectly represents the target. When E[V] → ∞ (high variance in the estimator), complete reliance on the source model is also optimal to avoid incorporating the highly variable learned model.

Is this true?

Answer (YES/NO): YES